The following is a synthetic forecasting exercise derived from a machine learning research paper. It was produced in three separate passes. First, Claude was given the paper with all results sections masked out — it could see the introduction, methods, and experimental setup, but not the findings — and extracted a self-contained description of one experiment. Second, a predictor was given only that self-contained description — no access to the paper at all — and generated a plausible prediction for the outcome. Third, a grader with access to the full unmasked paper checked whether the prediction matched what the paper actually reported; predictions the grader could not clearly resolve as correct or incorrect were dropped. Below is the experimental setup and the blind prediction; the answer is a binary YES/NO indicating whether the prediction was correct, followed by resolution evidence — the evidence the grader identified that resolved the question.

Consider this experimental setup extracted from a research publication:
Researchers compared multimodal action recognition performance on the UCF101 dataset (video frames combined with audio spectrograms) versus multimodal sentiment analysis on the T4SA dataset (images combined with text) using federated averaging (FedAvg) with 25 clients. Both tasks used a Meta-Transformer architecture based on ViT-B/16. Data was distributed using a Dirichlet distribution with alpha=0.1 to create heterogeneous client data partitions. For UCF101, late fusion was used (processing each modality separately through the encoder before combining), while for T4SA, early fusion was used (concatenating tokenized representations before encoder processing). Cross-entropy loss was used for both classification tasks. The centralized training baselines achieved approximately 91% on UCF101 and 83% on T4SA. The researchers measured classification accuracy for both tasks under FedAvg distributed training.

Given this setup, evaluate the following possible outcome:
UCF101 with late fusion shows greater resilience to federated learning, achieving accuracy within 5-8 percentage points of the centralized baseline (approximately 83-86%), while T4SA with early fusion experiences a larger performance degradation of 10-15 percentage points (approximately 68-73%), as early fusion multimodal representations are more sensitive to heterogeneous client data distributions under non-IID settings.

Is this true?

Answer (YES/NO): NO